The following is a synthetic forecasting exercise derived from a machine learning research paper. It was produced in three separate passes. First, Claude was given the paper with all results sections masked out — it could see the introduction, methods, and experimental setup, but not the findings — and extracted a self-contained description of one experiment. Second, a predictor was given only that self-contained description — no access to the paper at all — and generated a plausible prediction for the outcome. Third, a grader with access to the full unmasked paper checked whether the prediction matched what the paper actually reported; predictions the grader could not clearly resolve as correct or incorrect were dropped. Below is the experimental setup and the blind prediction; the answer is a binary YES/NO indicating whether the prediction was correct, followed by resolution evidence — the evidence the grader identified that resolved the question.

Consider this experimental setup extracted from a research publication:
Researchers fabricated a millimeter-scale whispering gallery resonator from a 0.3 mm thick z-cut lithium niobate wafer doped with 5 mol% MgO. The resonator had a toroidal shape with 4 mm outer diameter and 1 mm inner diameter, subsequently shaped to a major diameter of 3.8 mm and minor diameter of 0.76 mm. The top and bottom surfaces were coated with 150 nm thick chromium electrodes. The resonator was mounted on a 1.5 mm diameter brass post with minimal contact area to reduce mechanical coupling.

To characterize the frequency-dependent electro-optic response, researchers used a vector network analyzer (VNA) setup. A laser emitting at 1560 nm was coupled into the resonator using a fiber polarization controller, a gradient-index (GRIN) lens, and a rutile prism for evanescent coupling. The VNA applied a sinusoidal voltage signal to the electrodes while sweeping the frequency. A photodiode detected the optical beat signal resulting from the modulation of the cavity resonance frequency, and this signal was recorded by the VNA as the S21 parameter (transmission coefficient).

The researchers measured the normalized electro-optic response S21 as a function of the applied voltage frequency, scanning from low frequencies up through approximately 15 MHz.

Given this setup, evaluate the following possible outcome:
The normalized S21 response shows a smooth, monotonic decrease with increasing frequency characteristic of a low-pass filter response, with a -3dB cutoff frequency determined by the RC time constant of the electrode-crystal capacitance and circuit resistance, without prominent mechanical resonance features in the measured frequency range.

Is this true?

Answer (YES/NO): NO